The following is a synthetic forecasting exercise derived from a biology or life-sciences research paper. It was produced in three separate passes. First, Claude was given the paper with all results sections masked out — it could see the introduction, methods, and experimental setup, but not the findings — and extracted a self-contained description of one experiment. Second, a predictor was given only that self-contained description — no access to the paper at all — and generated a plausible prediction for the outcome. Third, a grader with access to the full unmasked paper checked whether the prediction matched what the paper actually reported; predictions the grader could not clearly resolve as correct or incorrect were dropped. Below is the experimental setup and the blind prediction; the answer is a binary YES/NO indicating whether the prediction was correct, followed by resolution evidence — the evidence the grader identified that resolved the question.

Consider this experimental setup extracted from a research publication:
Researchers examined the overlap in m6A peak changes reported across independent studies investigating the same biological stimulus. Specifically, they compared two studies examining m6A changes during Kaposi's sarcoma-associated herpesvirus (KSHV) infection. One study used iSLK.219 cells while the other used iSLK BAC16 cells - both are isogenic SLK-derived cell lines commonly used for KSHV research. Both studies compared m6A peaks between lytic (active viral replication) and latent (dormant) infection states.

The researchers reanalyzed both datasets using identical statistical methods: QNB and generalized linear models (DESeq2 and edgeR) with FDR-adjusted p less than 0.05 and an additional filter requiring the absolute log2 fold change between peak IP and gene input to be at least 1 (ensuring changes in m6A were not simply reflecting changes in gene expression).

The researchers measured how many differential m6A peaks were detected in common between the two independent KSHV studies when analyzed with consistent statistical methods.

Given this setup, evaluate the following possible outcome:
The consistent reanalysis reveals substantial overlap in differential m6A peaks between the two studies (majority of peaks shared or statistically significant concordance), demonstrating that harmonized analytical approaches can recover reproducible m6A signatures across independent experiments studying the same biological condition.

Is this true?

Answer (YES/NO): NO